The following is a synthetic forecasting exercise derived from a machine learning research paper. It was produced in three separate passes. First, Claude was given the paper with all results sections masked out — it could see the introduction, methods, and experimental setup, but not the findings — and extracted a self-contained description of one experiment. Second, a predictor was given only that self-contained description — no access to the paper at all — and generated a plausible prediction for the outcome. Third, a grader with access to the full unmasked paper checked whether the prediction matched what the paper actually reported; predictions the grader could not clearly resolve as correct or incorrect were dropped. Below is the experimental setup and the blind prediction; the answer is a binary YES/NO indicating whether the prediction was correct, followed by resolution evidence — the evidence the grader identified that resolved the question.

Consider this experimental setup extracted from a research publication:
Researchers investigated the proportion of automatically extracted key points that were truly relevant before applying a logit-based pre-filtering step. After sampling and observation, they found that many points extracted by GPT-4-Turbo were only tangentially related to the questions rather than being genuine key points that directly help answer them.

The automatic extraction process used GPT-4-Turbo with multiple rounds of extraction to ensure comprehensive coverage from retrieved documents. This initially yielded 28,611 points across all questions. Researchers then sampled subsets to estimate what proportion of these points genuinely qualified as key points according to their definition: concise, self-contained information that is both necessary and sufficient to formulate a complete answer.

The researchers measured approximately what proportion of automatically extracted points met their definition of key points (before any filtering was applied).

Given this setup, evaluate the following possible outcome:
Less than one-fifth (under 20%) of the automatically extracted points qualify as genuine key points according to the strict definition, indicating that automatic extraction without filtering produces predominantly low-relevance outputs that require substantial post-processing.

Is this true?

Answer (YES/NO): NO